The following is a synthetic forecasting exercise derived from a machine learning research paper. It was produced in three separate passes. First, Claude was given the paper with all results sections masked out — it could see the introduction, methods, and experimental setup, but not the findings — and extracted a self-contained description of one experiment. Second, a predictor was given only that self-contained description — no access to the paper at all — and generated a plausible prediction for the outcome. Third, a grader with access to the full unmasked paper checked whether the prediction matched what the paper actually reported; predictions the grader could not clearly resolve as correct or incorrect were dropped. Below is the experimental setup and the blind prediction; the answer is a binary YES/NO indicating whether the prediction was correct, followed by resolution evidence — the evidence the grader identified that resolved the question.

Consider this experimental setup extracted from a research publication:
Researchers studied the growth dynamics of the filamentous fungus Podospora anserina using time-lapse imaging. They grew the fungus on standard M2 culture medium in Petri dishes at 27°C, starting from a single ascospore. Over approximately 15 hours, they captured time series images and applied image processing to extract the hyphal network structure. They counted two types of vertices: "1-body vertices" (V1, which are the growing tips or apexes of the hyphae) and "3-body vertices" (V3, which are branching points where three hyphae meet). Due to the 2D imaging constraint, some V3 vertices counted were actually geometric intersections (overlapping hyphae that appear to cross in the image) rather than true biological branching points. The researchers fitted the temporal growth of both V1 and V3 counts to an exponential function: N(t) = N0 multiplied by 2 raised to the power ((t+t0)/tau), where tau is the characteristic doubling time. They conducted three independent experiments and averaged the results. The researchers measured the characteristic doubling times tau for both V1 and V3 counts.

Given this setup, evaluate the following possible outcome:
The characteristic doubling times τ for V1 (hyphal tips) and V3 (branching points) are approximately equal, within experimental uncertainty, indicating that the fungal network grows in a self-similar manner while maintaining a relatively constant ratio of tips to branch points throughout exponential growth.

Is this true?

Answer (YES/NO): NO